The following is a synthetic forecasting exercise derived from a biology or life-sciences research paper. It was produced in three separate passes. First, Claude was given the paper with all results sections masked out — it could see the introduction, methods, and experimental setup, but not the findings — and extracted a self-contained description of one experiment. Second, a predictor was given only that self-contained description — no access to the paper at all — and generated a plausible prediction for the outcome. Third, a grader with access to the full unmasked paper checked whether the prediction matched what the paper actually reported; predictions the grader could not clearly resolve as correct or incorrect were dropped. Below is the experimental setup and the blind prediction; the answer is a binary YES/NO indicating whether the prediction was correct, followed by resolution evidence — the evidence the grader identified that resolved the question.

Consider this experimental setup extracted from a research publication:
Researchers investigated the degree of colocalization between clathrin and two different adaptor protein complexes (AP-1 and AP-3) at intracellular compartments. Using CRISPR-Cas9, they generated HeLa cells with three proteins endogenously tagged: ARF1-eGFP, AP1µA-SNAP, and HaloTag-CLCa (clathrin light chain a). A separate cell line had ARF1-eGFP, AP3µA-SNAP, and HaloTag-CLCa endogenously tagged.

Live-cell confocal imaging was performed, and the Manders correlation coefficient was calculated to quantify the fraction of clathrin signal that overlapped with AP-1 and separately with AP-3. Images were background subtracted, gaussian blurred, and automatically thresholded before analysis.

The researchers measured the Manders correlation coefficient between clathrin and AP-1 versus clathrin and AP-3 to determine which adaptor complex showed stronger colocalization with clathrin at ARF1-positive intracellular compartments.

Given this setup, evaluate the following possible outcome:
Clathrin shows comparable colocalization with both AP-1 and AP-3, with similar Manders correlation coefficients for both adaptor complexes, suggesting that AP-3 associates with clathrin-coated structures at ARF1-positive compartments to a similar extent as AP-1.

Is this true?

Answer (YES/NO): NO